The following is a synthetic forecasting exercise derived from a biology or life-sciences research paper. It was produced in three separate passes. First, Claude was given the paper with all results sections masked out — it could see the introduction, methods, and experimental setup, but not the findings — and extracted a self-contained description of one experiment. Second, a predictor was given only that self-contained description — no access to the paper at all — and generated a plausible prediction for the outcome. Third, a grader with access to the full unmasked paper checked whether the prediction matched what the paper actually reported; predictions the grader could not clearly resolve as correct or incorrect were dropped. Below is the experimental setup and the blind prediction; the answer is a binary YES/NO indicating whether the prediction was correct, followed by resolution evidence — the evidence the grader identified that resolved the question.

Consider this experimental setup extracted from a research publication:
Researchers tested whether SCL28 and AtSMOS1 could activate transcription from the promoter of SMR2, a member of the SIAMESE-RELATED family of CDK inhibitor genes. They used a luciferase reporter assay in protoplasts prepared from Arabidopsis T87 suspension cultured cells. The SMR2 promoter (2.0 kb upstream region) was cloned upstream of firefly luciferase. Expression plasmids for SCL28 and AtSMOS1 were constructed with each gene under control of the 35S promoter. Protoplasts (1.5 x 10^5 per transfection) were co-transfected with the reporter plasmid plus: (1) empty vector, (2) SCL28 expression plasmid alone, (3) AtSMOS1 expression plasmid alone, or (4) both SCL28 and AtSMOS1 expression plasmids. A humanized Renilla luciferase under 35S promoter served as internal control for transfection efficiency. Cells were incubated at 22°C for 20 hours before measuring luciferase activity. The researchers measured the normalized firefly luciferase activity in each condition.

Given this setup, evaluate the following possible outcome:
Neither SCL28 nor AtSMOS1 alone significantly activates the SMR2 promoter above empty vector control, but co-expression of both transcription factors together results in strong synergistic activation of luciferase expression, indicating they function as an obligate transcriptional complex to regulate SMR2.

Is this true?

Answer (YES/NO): YES